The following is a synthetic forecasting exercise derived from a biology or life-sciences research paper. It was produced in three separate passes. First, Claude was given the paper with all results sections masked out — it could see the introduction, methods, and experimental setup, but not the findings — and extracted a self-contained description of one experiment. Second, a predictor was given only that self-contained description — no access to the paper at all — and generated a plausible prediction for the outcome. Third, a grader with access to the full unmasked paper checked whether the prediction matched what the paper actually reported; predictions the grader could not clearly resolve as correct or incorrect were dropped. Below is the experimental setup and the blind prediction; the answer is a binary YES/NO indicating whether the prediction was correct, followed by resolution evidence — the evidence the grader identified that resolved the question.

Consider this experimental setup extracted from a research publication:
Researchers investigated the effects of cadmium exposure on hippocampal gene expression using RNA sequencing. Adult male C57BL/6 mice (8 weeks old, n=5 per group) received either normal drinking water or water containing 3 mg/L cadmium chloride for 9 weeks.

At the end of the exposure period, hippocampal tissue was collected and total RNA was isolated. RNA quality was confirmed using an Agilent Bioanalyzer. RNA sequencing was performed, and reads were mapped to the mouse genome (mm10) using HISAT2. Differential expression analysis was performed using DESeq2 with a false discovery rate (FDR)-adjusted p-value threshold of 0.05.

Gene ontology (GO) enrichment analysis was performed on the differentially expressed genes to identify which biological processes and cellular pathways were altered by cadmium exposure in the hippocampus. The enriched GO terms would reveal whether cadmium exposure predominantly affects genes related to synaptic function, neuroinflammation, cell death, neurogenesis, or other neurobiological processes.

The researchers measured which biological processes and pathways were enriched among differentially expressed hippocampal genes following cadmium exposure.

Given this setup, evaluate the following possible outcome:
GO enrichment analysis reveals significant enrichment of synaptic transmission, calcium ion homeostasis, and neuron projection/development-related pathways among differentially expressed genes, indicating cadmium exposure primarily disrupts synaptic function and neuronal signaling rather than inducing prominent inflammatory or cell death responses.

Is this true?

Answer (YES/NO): NO